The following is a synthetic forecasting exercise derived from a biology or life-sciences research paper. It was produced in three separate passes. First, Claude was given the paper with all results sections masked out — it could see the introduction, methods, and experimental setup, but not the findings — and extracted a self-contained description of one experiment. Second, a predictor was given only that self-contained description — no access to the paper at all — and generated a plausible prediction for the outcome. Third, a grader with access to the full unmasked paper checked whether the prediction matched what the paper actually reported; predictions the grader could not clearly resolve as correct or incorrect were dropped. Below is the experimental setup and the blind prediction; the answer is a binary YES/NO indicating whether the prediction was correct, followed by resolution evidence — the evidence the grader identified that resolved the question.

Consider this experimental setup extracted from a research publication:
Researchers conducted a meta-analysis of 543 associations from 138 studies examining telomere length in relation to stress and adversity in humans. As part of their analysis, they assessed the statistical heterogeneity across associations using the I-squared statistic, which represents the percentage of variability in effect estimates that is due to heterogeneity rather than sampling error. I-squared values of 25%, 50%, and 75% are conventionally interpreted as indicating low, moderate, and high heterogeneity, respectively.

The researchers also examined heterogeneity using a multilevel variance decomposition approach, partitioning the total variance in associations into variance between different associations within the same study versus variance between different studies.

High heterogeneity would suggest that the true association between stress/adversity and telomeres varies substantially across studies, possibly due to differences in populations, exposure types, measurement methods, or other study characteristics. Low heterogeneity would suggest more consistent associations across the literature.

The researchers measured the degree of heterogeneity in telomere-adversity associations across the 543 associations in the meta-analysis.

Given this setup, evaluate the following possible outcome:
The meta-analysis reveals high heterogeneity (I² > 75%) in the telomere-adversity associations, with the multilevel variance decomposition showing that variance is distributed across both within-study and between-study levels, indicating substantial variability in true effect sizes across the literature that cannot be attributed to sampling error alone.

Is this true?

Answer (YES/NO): NO